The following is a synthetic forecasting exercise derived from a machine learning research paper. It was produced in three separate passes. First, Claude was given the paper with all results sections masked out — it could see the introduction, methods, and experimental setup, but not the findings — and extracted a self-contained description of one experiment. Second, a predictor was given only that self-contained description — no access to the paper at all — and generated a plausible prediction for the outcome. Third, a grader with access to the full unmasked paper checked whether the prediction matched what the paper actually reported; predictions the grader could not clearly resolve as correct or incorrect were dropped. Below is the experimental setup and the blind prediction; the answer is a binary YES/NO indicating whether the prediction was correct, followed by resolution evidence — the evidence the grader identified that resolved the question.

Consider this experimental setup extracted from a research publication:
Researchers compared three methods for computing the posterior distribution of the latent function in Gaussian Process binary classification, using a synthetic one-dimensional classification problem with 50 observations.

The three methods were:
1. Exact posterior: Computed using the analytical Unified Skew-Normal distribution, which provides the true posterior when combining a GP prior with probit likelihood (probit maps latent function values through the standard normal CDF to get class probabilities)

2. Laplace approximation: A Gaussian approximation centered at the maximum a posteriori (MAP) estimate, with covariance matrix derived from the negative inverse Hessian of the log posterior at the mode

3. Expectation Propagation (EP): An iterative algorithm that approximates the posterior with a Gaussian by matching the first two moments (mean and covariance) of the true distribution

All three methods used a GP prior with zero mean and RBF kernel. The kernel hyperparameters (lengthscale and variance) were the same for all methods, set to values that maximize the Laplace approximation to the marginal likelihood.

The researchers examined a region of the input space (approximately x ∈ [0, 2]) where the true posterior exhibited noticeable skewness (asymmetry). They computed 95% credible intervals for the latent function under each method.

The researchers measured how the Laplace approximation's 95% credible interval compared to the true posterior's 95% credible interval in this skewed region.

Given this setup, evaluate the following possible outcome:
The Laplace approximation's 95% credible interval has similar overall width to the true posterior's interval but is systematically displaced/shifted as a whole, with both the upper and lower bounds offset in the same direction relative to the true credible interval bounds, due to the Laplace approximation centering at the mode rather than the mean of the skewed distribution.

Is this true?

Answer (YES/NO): NO